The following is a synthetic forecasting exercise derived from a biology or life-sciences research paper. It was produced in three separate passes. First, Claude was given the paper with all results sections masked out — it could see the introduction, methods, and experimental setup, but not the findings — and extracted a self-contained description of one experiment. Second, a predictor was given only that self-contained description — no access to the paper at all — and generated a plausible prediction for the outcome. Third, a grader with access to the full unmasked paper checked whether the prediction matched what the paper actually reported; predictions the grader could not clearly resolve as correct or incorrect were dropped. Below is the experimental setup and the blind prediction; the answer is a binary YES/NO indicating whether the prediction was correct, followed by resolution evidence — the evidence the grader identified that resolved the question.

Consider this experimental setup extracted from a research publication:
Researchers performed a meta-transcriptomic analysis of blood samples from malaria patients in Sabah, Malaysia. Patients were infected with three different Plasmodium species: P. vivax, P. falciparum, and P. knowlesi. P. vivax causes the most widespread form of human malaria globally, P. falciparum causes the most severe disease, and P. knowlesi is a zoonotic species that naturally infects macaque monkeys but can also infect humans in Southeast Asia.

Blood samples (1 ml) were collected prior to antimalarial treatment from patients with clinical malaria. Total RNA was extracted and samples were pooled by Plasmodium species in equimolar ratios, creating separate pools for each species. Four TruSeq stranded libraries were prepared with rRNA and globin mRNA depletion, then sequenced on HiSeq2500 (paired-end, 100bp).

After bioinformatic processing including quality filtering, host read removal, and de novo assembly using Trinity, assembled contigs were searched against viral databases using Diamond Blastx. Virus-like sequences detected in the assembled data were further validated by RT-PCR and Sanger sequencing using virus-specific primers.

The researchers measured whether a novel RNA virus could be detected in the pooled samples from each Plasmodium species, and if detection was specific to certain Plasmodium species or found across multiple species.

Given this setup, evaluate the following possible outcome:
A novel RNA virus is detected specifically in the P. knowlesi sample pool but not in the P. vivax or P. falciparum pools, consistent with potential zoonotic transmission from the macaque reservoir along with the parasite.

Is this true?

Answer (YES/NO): NO